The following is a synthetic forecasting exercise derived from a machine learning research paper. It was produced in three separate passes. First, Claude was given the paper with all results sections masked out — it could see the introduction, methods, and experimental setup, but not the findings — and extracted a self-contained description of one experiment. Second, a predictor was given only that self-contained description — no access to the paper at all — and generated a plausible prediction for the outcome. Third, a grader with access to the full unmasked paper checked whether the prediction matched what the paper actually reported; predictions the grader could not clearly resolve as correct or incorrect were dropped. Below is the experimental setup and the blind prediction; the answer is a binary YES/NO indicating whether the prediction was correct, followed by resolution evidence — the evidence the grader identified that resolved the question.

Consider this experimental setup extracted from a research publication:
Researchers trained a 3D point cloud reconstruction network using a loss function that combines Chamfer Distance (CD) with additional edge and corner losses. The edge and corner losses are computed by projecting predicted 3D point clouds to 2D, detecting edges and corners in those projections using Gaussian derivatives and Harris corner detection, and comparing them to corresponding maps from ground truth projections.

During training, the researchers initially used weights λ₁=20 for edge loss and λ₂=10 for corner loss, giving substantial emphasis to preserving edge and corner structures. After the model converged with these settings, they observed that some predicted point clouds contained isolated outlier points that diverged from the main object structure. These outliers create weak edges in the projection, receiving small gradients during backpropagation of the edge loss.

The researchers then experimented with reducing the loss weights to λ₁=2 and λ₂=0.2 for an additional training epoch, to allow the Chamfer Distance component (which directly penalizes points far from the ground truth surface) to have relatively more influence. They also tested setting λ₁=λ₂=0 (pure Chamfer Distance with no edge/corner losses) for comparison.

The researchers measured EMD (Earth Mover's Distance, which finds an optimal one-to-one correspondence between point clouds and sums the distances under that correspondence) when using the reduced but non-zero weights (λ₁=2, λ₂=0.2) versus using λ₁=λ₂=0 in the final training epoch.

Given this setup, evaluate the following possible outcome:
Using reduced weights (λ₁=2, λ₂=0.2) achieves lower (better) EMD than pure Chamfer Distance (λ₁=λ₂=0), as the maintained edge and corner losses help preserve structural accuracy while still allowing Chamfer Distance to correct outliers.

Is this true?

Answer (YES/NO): YES